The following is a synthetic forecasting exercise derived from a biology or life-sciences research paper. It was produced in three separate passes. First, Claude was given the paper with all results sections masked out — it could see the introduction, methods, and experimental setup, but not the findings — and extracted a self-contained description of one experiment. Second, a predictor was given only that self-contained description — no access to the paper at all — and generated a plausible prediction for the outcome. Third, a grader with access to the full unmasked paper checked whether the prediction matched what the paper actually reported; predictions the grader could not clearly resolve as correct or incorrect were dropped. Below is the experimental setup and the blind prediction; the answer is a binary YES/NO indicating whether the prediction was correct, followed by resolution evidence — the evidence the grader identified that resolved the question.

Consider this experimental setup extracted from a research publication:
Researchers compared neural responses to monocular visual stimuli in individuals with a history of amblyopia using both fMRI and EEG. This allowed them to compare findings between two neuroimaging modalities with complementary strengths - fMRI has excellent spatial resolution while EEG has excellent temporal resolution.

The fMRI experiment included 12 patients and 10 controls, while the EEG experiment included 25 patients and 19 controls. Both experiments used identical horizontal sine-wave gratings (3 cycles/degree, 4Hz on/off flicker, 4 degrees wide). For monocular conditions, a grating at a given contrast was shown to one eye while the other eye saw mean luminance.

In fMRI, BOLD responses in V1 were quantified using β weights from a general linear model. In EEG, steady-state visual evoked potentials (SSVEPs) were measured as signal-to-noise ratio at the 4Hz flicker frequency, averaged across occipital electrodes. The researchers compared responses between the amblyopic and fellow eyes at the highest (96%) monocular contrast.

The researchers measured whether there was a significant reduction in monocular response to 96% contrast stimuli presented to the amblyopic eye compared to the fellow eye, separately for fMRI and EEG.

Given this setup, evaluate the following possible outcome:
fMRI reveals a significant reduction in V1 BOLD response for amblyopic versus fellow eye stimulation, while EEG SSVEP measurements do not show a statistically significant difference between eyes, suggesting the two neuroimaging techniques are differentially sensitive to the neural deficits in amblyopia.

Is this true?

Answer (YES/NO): NO